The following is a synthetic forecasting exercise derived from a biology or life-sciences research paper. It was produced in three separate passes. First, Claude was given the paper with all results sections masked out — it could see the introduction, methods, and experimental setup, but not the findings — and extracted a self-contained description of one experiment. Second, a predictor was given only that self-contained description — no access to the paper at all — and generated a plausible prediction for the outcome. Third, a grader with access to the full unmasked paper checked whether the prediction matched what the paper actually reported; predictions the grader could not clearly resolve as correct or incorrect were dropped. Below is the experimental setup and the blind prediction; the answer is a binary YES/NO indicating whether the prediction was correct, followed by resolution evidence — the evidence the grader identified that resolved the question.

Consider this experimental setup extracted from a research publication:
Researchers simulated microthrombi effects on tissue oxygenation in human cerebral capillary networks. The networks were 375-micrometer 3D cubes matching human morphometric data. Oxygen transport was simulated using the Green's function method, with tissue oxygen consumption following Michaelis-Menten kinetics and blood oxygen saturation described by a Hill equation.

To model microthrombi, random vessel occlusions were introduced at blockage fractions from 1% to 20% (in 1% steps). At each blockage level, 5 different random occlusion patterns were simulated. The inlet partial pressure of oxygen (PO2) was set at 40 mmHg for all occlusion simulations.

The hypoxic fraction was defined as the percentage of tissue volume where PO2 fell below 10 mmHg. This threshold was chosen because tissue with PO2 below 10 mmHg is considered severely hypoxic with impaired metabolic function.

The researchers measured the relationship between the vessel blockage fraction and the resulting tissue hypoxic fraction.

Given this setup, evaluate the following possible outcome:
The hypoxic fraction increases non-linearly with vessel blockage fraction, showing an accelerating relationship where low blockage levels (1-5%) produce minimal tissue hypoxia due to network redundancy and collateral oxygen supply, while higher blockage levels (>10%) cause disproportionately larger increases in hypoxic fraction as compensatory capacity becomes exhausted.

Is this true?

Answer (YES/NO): YES